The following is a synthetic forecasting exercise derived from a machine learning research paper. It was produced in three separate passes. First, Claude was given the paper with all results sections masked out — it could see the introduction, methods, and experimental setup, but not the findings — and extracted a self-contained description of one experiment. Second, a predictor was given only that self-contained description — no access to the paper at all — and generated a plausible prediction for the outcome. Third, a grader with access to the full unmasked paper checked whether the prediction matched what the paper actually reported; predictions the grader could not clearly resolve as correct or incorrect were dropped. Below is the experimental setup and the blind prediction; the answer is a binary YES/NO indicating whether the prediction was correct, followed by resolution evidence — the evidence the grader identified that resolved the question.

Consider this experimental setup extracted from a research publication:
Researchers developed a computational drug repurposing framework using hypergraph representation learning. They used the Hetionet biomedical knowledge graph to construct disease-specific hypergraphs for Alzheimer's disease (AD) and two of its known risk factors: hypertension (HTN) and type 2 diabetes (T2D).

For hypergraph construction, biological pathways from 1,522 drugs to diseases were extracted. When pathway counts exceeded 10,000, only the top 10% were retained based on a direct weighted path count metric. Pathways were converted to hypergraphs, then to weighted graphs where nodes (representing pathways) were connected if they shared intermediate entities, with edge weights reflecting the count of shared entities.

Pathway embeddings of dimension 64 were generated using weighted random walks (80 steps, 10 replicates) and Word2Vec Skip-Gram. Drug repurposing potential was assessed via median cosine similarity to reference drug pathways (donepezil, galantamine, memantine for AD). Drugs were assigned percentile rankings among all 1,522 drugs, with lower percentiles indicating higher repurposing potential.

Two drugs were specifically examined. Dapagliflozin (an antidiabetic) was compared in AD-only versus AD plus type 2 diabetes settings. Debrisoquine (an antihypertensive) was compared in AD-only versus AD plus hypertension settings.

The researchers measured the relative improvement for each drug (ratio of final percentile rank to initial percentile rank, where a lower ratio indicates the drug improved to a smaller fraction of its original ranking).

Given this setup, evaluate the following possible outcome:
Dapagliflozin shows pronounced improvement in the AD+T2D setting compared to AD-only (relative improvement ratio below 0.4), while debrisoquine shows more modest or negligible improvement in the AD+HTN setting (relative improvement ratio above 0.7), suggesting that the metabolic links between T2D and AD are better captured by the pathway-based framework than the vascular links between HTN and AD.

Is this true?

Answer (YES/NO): NO